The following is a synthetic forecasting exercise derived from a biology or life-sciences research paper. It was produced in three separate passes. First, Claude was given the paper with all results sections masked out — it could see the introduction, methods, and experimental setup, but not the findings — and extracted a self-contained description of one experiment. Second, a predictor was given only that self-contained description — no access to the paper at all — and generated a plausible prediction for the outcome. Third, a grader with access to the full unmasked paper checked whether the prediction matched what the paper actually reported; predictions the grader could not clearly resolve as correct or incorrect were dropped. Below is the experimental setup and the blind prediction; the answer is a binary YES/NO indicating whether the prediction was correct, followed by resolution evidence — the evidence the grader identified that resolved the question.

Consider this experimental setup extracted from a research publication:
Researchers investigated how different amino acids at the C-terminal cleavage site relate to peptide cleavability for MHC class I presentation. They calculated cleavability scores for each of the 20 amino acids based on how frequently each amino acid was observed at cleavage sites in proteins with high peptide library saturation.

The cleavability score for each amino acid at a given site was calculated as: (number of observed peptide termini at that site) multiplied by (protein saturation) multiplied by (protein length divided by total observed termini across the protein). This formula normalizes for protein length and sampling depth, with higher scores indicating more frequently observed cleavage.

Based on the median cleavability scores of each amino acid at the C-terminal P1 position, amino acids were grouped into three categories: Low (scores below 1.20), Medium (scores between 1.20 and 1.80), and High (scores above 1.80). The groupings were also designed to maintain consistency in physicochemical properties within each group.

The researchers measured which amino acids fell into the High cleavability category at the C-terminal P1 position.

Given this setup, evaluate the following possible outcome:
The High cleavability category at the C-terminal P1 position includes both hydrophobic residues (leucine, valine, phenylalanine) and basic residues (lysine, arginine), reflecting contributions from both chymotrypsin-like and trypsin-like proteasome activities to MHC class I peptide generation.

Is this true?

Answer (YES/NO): NO